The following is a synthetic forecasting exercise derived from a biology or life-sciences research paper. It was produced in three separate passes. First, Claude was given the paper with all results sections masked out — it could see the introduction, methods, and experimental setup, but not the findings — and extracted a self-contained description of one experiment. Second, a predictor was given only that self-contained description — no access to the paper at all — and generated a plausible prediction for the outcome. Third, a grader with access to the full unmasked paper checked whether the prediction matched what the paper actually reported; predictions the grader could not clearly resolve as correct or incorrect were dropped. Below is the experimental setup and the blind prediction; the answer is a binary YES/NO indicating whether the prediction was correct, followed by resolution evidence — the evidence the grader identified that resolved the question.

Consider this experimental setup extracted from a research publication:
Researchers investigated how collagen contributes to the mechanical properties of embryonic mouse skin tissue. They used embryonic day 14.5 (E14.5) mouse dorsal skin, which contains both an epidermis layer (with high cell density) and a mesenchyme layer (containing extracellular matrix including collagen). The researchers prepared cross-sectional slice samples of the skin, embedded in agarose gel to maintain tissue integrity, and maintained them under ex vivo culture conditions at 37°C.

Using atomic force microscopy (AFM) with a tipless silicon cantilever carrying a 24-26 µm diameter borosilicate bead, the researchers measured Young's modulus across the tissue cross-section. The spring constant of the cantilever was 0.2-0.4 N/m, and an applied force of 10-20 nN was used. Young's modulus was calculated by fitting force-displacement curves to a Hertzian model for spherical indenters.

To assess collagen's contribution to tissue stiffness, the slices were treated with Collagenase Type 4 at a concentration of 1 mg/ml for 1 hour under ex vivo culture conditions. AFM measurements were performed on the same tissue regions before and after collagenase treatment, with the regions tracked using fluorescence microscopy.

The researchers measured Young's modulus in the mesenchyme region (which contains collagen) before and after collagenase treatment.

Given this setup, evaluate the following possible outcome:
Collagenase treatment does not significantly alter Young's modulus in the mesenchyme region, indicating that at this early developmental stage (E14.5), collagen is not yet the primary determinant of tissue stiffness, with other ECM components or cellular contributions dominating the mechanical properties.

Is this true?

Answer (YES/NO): NO